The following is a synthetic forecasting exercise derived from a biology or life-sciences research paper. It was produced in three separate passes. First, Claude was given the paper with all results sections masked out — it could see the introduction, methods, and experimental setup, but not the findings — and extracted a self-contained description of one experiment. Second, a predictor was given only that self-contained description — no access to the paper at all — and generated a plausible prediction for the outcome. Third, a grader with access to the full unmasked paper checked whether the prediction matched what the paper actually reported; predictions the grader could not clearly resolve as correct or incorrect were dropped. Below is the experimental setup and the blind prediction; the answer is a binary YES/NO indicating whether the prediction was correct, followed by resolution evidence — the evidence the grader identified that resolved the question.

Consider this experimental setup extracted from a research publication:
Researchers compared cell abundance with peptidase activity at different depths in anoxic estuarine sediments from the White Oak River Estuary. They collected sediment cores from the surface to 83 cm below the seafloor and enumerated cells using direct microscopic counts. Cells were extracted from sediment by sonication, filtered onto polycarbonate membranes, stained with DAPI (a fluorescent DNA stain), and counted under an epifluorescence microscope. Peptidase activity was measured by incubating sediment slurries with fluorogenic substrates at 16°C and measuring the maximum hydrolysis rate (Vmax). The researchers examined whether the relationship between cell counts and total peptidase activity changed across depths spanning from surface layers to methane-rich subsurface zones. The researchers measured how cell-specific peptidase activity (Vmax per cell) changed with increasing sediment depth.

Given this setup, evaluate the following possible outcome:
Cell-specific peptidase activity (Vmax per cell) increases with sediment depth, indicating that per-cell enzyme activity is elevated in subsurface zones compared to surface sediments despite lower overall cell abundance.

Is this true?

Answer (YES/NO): NO